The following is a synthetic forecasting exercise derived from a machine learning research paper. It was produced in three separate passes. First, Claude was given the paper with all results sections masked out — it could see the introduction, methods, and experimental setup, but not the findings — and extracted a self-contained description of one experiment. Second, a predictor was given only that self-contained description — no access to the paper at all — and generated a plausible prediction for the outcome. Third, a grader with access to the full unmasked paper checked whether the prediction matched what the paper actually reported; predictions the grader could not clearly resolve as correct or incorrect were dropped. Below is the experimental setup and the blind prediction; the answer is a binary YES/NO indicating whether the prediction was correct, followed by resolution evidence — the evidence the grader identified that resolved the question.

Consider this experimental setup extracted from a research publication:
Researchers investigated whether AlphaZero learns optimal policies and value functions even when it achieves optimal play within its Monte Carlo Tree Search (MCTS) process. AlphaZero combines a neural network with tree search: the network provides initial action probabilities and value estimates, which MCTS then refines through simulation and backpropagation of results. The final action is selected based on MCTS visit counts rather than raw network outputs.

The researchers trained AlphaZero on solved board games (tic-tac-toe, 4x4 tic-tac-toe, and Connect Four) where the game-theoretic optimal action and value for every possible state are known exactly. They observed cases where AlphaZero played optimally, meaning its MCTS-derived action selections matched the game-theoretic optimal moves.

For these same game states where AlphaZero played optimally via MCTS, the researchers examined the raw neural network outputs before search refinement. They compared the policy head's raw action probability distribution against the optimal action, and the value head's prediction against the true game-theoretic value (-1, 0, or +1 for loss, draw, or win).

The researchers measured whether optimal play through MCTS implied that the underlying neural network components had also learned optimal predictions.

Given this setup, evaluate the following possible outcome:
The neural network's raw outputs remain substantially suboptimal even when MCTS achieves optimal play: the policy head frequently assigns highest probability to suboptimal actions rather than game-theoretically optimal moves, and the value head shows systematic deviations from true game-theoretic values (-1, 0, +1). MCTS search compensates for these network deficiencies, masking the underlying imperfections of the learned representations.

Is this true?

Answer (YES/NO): YES